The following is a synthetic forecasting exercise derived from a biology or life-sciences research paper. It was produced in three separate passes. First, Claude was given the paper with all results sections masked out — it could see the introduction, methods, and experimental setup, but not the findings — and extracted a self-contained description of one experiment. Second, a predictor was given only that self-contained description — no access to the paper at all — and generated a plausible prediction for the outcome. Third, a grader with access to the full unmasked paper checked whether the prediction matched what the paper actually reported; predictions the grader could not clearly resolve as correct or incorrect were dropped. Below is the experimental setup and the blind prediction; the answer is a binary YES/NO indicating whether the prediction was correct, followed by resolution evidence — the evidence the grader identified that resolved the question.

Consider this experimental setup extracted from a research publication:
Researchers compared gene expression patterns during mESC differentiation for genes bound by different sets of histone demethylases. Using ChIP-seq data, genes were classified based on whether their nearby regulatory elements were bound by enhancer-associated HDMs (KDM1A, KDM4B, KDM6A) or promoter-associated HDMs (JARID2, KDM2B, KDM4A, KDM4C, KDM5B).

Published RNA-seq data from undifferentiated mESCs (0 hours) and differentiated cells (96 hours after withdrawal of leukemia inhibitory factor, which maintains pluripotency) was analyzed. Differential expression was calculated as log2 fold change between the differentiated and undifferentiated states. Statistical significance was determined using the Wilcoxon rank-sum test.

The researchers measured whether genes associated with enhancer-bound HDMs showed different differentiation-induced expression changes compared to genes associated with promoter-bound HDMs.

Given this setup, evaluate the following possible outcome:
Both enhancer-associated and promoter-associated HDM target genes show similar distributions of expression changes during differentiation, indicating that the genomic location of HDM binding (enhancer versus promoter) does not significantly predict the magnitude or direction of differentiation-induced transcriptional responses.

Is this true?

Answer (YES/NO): NO